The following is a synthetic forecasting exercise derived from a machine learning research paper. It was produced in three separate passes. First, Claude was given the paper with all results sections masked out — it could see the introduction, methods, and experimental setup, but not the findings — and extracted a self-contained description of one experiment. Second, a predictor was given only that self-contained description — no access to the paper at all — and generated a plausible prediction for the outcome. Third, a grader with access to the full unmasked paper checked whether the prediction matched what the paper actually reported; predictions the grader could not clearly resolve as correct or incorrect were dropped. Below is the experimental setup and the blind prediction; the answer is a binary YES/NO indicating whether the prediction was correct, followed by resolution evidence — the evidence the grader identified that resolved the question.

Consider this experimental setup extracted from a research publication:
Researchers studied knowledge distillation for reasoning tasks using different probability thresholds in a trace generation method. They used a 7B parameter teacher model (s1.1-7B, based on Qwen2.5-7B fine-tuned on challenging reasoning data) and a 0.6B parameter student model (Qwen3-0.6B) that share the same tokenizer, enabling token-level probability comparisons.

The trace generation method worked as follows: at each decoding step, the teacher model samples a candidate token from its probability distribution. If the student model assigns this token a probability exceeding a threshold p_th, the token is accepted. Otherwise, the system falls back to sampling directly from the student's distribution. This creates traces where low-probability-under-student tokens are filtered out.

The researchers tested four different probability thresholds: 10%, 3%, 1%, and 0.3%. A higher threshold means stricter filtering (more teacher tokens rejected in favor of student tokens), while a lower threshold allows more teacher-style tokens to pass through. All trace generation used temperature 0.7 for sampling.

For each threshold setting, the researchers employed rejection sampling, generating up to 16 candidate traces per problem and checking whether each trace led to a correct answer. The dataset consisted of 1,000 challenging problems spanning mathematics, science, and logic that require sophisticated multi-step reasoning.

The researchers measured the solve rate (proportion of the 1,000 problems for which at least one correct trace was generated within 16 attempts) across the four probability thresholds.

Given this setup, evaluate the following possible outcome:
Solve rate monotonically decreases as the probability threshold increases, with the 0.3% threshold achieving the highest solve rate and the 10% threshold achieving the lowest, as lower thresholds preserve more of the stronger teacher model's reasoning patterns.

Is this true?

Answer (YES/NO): NO